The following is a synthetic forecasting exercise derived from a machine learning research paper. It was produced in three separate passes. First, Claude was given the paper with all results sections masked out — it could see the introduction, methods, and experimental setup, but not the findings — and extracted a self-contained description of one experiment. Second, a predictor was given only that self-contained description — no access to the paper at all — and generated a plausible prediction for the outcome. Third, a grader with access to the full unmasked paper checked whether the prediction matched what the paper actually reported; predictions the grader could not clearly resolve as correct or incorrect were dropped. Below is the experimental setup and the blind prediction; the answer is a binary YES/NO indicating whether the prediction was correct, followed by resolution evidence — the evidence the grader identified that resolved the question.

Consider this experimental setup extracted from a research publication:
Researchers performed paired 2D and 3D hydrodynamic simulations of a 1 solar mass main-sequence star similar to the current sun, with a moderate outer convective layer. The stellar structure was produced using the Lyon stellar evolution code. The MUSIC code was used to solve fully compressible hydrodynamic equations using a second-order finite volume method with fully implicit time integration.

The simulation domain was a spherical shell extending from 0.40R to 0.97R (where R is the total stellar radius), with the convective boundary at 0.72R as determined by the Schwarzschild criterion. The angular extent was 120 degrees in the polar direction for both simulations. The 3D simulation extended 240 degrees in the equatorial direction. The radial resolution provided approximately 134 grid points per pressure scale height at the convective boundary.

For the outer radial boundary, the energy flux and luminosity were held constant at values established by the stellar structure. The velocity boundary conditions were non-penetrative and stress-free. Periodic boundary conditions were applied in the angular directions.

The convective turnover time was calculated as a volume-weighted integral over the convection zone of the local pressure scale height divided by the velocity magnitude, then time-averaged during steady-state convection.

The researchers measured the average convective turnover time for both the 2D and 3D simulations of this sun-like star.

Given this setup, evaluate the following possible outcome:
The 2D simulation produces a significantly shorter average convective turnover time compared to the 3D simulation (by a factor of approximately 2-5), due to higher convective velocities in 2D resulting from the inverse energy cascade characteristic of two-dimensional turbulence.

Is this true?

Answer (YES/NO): NO